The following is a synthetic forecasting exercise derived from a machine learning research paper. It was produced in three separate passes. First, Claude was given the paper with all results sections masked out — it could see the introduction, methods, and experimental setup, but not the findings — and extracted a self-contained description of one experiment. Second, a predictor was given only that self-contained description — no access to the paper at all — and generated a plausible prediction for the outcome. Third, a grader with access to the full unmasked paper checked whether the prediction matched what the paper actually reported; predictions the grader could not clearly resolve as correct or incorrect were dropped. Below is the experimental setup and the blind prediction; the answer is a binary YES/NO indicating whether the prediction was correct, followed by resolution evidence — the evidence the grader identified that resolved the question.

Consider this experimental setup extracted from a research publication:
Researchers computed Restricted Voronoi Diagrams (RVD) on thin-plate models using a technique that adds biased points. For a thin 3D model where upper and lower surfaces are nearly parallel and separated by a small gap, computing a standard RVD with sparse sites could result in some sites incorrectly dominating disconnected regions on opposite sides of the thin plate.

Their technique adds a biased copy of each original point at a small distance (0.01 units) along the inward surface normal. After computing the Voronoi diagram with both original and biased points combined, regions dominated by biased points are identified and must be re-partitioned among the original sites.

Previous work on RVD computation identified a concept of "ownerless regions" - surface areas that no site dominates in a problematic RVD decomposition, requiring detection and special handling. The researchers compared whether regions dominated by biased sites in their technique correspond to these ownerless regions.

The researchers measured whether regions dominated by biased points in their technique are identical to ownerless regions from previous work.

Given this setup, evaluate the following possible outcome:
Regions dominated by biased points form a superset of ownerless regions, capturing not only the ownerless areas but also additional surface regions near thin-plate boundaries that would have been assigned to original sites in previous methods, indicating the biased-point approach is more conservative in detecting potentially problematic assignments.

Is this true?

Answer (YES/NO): NO